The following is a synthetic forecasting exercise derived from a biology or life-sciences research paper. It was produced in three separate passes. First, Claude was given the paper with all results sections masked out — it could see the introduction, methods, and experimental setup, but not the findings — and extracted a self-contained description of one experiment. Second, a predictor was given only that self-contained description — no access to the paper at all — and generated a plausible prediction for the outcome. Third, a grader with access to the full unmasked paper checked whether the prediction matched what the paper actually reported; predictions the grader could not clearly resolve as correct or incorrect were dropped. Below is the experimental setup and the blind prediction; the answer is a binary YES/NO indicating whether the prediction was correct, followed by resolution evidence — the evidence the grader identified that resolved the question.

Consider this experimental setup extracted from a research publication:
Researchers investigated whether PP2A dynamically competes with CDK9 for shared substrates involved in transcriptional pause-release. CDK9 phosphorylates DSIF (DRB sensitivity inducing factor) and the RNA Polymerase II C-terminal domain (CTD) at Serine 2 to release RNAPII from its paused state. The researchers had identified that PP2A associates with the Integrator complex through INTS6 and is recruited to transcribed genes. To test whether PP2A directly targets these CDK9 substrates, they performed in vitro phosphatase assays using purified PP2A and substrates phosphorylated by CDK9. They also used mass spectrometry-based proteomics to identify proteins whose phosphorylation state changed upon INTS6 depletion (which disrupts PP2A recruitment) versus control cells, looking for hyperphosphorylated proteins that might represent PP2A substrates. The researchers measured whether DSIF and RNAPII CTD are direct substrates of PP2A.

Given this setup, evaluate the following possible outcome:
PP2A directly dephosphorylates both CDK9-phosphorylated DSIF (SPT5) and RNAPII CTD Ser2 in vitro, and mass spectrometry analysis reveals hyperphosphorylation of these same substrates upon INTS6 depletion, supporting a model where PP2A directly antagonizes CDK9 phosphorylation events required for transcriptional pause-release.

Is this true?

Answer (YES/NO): NO